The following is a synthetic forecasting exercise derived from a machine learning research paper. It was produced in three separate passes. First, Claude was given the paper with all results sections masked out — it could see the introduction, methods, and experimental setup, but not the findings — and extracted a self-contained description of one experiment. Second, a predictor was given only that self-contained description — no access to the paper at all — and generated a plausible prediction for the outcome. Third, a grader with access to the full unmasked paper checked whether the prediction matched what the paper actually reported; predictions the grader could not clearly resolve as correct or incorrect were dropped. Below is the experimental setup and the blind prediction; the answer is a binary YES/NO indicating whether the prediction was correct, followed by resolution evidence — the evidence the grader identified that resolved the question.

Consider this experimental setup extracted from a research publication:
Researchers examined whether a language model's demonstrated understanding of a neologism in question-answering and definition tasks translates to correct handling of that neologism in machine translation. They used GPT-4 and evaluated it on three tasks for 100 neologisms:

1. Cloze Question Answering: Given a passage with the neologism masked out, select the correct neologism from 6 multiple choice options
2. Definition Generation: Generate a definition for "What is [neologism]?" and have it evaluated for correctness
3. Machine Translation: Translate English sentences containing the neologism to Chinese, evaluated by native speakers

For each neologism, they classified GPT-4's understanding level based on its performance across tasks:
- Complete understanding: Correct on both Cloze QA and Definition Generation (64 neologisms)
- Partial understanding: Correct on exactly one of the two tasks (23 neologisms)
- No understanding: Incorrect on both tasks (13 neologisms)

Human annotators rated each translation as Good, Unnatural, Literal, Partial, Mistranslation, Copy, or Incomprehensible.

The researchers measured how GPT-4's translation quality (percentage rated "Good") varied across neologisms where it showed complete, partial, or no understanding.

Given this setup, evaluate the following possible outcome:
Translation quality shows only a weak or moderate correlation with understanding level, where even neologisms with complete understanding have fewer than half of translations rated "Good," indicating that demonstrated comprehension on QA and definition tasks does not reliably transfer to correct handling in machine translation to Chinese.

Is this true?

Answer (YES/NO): NO